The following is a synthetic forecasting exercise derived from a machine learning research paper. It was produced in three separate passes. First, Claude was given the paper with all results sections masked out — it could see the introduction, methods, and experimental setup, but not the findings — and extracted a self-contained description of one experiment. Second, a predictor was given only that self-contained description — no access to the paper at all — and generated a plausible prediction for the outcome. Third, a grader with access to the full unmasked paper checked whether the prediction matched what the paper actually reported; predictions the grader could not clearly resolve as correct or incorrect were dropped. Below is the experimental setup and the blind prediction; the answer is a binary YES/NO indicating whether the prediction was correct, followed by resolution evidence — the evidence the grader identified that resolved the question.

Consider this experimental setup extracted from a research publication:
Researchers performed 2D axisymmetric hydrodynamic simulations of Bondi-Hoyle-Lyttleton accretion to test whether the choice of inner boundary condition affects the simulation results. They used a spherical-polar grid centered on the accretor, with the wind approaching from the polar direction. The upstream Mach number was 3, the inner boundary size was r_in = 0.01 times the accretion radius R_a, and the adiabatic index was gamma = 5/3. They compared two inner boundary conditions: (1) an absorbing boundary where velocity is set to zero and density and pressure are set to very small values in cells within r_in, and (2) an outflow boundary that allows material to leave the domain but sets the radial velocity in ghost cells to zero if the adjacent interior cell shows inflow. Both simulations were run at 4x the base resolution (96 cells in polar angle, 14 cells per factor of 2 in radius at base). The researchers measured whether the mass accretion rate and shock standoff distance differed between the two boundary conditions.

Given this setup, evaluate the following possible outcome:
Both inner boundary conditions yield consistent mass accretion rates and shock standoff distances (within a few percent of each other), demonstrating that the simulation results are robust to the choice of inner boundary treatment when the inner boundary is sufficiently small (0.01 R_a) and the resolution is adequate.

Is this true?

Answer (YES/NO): YES